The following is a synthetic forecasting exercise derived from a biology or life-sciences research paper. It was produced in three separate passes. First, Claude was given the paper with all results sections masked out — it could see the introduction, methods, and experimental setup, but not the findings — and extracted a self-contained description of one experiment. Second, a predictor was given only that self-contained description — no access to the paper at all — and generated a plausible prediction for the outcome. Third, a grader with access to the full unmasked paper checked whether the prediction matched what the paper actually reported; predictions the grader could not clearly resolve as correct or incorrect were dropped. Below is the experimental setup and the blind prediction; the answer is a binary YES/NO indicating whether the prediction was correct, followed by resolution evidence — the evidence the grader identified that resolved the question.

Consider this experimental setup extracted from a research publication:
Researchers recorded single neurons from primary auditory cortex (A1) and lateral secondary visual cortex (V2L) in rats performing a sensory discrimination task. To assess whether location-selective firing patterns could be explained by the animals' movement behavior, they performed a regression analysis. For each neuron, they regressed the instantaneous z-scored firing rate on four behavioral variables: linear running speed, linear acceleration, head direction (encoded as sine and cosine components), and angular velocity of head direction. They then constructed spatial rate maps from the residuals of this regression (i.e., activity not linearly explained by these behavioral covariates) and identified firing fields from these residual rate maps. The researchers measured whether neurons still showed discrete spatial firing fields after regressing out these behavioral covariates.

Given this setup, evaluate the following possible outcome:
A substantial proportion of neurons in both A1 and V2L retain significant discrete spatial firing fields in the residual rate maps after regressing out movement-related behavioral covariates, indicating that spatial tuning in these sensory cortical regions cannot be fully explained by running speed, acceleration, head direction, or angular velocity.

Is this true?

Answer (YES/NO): YES